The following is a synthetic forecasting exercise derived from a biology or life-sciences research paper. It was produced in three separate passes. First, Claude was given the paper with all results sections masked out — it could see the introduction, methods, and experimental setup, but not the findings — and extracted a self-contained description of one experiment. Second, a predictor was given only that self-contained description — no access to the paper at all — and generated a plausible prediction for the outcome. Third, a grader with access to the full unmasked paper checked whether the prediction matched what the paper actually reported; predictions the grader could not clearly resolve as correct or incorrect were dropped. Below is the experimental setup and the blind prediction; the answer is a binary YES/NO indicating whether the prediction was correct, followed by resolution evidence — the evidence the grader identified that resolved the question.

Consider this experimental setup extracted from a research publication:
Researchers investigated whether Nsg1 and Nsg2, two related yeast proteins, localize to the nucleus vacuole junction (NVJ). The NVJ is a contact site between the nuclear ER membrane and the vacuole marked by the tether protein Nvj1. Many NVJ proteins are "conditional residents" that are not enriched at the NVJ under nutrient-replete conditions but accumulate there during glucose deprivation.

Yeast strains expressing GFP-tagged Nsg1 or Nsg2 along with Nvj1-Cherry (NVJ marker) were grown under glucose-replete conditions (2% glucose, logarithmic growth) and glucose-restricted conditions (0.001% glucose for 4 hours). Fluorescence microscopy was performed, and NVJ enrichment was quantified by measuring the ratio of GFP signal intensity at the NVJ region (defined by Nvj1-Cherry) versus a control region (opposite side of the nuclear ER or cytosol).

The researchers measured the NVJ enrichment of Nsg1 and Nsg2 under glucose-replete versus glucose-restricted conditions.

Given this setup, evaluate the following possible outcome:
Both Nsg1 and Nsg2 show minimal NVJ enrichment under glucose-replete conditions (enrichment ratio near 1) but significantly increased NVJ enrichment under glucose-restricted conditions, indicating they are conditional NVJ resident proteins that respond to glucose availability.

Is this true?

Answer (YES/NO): YES